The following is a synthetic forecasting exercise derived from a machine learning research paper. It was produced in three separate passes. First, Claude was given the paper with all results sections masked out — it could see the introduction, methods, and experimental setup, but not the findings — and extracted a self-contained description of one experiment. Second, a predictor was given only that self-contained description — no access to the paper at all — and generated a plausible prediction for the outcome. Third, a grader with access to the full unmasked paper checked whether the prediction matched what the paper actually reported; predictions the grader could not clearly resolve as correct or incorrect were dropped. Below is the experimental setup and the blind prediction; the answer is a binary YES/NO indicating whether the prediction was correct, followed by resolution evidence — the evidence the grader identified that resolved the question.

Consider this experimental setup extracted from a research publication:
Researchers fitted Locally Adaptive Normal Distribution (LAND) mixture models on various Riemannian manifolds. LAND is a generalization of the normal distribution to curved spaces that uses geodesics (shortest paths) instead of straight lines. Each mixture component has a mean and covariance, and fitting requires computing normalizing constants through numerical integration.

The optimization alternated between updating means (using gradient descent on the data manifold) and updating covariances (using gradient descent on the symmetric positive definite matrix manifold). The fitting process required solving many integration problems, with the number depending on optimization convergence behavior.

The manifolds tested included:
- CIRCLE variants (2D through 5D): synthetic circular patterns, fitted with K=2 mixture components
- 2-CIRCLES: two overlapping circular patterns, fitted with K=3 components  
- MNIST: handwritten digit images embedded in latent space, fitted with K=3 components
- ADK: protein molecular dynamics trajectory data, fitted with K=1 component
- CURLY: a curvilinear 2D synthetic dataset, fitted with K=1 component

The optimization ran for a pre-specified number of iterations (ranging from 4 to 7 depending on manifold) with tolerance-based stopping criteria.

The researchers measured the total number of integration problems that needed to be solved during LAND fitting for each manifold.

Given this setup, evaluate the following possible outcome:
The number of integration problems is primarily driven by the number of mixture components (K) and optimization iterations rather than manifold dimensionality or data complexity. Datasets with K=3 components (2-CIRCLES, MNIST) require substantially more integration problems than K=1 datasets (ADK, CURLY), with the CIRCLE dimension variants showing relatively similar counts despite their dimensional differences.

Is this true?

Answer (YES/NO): NO